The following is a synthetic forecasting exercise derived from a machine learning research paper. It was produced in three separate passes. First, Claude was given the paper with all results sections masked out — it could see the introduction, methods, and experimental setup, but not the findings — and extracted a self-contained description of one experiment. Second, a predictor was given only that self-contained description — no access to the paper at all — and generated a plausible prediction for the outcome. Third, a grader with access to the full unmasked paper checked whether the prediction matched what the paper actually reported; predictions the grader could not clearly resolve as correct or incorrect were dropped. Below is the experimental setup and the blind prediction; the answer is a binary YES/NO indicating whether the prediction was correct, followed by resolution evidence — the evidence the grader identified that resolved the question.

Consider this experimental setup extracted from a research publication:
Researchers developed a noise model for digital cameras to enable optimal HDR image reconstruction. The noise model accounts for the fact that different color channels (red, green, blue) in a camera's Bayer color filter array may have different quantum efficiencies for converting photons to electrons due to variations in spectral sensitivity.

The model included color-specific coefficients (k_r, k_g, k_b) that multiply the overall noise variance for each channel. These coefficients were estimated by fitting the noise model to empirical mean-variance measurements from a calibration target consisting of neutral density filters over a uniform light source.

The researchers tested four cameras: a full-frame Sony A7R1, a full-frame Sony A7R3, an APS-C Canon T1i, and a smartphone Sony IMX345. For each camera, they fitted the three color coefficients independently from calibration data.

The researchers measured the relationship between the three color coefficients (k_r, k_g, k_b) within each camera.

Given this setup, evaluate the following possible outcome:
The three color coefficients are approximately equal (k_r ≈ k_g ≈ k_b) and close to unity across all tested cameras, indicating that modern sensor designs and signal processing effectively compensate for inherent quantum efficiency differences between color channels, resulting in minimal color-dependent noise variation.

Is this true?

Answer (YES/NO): NO